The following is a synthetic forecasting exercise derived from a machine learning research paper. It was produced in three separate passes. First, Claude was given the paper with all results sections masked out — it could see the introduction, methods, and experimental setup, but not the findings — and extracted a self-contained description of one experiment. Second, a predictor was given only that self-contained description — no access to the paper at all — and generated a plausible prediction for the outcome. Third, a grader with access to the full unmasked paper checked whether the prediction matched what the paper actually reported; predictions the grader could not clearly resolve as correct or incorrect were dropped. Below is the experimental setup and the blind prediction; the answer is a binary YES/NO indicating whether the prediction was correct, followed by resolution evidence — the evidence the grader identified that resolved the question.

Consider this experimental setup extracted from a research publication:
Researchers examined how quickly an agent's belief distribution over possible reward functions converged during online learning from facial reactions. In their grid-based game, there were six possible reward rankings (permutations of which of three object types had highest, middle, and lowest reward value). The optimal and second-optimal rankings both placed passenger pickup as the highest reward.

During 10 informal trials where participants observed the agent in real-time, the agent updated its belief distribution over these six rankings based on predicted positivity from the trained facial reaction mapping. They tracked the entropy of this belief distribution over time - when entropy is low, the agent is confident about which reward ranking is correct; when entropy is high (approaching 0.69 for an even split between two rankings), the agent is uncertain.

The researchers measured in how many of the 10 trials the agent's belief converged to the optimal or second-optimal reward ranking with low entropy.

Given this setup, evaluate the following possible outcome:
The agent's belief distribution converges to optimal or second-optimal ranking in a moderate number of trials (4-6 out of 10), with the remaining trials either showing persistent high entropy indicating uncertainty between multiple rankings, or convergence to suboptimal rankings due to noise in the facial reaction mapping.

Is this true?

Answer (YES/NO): NO